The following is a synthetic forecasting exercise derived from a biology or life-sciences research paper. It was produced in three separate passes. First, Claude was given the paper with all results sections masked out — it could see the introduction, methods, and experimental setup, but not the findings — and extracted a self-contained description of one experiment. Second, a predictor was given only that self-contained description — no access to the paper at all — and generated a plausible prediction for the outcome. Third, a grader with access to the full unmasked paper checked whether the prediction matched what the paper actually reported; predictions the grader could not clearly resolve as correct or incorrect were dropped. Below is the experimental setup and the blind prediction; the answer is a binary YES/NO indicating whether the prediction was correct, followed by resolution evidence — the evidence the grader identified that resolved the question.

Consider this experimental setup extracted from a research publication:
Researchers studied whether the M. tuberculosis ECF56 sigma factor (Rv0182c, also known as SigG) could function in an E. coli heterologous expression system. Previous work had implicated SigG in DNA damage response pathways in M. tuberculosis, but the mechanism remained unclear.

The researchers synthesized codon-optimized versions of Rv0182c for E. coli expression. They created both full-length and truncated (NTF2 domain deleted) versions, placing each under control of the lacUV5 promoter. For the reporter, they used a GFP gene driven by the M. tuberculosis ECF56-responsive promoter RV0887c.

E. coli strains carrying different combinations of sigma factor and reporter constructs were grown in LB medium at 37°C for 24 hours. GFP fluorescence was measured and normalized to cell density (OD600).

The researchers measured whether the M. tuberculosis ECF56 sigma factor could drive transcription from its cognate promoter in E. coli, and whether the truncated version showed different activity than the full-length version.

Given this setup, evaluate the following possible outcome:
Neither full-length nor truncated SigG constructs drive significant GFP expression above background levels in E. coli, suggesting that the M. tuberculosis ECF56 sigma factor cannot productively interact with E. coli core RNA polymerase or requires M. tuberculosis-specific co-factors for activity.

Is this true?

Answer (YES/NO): NO